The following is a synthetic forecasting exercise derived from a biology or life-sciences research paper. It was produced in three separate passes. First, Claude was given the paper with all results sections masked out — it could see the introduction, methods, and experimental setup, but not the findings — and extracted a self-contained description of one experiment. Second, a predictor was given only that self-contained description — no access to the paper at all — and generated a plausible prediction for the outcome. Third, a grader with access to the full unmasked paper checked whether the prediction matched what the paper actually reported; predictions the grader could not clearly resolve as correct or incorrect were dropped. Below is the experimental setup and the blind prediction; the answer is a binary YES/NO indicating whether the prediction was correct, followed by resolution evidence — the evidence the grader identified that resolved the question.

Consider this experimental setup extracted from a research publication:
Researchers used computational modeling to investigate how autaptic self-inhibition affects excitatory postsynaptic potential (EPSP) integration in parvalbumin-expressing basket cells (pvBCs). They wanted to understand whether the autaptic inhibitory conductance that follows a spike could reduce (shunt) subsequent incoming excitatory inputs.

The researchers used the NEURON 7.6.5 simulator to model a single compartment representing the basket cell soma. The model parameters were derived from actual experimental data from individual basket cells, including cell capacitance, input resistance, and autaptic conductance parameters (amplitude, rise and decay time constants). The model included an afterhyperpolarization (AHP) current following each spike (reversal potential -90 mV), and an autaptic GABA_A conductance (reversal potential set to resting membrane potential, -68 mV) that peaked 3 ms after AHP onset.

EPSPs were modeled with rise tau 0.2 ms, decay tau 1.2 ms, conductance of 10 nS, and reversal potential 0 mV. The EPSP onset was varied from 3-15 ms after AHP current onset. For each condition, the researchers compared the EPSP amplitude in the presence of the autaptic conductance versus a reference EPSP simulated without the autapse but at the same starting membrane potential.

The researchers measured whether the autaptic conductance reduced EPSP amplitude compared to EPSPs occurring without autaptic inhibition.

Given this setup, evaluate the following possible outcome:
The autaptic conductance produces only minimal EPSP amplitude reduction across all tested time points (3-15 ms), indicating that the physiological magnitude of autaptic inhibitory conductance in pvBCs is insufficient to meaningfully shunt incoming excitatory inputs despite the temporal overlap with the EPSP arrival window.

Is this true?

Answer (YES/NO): NO